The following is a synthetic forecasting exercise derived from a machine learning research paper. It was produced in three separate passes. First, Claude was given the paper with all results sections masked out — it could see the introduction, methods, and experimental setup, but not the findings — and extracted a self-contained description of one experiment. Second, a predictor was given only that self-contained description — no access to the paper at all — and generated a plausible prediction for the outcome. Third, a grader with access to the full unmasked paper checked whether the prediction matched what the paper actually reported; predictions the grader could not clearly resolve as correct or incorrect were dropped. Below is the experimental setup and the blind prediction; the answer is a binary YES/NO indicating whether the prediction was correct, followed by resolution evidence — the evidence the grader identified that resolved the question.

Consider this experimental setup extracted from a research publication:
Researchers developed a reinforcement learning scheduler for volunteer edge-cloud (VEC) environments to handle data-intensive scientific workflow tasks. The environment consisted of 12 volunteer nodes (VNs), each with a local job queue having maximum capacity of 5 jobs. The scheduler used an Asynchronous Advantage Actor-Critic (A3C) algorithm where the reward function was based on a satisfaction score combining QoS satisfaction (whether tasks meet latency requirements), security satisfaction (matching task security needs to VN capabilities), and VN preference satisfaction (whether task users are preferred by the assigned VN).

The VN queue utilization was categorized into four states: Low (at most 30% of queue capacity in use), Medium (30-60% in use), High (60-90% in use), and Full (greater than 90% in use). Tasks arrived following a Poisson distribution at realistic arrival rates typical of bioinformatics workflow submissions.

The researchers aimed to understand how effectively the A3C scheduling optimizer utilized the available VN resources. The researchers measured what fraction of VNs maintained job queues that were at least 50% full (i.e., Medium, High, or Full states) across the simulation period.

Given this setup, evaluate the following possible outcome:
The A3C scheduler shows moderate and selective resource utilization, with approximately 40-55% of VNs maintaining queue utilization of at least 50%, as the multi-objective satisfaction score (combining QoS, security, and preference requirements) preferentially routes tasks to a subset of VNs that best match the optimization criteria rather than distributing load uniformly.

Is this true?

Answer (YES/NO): NO